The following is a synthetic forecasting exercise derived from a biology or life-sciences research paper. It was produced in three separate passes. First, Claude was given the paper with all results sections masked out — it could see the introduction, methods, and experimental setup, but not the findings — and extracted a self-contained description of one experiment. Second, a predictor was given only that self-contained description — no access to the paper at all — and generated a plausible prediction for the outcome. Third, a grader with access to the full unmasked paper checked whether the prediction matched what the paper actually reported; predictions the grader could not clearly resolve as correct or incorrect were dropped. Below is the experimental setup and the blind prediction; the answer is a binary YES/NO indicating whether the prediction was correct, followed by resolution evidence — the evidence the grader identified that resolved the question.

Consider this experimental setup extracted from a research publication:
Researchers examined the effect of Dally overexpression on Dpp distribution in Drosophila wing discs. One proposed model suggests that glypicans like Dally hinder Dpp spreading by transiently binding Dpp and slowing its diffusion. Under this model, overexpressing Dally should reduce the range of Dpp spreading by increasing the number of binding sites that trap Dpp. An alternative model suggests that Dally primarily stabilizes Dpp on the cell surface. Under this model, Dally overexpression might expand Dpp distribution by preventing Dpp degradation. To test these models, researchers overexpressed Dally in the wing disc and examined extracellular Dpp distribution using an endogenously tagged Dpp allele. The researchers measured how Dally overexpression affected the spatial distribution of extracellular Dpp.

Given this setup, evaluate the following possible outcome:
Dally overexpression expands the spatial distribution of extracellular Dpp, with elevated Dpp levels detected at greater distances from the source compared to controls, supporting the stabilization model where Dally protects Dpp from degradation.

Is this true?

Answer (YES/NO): YES